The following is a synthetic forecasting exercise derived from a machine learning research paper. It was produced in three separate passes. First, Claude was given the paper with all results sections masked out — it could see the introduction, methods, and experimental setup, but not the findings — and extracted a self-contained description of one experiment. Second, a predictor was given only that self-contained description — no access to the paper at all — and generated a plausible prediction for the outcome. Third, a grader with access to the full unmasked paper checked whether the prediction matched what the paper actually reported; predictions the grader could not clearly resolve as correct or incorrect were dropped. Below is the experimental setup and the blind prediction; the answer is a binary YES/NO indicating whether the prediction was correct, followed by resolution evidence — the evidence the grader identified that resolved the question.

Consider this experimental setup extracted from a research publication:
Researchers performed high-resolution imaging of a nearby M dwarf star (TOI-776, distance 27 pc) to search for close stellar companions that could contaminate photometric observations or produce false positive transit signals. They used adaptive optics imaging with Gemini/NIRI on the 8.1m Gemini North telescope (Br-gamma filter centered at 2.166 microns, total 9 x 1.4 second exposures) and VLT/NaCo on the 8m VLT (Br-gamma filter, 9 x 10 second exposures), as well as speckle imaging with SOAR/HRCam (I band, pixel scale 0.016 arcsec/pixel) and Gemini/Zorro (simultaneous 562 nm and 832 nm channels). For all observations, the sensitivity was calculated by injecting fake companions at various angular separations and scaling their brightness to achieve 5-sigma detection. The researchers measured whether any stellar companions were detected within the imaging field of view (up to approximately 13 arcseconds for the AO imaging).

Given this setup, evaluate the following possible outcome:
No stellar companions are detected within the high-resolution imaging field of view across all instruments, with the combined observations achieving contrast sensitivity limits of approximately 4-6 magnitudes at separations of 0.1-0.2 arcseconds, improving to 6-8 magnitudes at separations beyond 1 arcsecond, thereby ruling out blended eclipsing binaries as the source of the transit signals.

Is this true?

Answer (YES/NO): YES